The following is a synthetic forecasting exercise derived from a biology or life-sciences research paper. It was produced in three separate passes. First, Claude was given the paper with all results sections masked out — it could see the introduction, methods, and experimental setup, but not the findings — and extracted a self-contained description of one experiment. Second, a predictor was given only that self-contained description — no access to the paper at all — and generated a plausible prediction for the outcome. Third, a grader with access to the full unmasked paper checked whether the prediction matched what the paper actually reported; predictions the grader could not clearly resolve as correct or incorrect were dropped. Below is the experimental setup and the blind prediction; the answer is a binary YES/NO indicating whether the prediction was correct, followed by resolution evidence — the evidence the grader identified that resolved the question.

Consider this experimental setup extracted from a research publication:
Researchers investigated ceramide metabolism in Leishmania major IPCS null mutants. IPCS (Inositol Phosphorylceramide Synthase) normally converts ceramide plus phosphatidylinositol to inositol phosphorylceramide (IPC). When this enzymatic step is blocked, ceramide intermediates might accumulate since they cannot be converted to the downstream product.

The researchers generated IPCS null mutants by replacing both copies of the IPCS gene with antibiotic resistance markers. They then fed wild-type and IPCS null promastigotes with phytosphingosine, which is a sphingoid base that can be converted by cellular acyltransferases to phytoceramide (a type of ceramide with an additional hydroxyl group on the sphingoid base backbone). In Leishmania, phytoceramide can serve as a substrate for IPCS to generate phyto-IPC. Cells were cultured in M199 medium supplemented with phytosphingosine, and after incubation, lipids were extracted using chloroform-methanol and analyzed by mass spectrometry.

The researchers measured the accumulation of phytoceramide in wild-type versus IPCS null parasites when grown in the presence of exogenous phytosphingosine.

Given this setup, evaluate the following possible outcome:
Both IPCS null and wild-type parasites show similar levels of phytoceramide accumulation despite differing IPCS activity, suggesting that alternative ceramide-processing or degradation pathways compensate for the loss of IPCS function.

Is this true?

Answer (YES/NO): NO